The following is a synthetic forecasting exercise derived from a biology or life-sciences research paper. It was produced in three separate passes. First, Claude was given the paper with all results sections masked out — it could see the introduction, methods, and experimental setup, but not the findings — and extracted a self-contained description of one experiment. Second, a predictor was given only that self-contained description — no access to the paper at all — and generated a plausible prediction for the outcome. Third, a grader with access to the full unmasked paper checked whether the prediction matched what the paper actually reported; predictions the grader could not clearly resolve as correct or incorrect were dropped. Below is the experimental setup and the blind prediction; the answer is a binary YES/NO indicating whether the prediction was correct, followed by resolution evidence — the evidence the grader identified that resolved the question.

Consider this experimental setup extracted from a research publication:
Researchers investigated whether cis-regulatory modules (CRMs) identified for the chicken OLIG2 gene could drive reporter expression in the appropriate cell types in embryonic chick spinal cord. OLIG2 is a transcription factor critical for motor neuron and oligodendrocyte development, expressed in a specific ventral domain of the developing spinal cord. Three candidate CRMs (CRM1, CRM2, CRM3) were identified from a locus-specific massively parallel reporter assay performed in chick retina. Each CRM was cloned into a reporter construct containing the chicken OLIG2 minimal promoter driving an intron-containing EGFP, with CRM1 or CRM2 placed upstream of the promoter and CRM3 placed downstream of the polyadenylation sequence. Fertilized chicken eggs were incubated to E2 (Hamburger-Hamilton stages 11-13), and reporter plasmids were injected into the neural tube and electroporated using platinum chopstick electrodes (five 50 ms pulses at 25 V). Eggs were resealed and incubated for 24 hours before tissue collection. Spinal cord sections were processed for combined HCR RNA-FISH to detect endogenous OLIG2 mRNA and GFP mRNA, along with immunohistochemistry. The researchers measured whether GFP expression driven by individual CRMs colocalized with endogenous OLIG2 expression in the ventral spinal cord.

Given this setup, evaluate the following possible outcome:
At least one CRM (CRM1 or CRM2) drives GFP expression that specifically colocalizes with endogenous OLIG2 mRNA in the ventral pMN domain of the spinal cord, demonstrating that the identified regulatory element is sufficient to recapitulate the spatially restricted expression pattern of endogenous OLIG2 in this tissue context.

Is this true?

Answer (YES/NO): NO